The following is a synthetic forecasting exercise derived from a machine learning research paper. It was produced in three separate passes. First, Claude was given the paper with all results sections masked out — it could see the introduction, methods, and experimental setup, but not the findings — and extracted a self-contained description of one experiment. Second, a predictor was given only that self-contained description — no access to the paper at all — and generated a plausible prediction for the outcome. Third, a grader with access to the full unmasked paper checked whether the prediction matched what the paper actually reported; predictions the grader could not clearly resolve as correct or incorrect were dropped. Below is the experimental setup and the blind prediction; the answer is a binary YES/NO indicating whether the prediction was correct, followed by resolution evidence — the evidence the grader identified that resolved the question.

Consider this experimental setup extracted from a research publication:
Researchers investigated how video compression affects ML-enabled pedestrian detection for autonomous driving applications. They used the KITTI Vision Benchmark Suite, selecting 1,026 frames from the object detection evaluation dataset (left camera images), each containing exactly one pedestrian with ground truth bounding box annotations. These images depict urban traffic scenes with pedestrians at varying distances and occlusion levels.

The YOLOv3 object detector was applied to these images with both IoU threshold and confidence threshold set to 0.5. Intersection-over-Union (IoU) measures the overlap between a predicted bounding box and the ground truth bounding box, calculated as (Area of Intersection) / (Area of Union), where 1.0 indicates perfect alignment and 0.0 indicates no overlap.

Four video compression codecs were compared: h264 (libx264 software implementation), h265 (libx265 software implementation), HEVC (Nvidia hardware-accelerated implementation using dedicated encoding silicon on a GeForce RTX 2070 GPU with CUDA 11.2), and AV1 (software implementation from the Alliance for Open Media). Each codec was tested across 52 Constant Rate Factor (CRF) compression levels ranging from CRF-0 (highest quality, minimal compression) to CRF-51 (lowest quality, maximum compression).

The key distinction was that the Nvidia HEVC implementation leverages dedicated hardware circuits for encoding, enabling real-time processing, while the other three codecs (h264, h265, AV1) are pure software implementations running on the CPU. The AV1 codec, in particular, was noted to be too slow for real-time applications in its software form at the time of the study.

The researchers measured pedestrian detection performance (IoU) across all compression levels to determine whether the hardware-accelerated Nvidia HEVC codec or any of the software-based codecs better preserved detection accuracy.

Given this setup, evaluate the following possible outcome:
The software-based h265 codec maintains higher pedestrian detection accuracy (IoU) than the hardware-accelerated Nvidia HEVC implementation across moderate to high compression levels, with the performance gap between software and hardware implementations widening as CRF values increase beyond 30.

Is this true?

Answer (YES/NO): NO